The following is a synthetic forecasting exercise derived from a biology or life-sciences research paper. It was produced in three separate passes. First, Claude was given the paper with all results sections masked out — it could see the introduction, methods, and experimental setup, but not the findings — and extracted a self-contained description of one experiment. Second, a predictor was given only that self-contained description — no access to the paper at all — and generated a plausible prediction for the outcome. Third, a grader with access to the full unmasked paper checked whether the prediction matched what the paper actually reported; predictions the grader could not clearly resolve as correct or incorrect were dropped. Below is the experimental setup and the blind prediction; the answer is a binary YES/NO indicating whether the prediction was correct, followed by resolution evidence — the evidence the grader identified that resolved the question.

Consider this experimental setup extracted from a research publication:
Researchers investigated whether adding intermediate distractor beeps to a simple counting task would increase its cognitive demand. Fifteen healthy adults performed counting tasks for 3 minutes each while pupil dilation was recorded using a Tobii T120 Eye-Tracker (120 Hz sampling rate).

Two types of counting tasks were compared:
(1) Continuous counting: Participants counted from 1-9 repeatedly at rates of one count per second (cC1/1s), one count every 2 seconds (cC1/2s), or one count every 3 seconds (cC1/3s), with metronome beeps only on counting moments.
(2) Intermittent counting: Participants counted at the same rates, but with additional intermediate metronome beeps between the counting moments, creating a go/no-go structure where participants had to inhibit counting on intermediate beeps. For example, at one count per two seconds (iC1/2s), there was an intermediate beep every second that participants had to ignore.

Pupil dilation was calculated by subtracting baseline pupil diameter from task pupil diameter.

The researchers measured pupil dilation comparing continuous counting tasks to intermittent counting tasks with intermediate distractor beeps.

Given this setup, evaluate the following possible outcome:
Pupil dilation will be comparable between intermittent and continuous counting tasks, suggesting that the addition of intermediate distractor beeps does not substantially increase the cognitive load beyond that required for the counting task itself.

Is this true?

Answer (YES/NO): NO